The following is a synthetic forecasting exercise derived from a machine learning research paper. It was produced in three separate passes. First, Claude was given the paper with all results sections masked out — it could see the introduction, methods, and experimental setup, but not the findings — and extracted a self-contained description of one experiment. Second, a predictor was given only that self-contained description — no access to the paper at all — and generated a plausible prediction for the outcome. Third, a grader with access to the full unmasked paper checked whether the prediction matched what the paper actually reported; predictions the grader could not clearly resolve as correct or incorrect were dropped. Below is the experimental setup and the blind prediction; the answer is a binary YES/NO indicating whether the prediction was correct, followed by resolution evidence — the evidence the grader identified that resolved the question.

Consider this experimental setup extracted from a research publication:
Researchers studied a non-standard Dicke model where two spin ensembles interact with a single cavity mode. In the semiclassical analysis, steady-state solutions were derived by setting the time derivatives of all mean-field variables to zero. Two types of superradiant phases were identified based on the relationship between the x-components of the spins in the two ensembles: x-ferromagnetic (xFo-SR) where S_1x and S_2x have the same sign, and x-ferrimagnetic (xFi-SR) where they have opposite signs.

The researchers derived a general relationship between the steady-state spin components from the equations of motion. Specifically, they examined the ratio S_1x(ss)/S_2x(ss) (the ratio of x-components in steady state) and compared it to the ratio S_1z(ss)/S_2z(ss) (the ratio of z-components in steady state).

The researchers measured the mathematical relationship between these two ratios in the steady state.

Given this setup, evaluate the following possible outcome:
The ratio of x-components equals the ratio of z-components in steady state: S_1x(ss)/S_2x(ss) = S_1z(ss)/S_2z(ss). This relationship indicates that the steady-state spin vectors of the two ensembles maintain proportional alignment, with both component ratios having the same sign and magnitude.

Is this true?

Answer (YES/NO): NO